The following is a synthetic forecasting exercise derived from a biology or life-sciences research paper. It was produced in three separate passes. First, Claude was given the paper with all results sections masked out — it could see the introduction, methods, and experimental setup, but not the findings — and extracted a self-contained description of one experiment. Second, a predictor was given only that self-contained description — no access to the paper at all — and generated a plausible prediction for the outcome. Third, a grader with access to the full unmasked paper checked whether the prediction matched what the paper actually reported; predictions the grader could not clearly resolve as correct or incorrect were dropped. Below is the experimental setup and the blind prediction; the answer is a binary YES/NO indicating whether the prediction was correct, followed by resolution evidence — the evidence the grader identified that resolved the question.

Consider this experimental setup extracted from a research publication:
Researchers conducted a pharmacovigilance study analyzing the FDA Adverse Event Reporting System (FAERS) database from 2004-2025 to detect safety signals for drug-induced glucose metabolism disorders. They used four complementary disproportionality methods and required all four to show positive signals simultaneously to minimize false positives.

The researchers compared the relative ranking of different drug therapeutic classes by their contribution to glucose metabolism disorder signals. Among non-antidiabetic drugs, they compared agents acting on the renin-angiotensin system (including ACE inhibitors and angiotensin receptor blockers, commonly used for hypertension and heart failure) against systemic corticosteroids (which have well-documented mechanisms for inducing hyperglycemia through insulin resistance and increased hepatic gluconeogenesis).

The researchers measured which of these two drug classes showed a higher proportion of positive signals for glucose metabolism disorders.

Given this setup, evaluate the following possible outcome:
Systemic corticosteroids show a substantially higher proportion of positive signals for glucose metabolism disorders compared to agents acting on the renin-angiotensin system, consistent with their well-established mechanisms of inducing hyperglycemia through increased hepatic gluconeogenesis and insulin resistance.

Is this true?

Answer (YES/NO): NO